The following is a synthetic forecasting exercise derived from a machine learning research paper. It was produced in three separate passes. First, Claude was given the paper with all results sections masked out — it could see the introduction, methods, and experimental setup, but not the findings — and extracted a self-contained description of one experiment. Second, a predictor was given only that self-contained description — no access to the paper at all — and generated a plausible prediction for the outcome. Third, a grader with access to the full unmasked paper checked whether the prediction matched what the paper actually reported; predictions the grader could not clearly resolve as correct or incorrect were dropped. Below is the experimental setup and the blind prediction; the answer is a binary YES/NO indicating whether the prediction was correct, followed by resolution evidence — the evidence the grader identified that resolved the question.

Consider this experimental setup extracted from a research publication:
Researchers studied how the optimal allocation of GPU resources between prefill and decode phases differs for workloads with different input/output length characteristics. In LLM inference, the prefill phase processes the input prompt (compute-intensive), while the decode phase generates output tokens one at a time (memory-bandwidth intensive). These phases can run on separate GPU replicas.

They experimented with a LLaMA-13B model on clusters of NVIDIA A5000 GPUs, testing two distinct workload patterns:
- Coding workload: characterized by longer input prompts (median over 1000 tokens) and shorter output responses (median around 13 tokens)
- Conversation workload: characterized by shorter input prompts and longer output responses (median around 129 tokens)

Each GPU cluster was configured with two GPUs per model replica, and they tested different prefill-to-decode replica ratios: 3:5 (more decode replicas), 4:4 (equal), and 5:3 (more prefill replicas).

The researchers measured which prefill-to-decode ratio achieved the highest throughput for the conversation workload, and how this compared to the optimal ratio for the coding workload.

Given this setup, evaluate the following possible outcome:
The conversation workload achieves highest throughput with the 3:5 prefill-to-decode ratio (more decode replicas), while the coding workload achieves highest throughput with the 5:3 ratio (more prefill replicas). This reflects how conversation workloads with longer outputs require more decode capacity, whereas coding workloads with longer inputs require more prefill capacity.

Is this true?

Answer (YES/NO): YES